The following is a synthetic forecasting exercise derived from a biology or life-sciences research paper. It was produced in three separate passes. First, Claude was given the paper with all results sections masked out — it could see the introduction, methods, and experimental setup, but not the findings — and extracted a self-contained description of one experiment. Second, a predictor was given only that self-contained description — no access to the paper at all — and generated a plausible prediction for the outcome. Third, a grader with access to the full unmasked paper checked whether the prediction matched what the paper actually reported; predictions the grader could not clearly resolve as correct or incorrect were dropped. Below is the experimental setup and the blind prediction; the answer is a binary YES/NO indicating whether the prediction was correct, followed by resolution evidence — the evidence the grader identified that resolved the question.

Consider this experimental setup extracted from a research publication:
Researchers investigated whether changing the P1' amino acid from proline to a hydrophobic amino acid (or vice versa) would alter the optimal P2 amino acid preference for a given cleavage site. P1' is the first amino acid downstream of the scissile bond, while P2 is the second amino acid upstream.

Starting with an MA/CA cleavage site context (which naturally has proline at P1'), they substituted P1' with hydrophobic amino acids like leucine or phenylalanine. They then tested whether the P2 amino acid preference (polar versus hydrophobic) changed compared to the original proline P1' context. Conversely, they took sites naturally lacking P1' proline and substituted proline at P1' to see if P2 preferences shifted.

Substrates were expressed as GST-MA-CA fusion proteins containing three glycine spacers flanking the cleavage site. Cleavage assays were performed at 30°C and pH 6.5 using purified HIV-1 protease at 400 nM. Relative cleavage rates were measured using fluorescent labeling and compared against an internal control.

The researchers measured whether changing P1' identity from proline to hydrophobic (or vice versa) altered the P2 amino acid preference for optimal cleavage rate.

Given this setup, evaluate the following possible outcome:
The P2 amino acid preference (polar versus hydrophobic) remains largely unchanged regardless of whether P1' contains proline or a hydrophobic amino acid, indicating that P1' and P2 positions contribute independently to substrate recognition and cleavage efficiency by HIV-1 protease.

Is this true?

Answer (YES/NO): NO